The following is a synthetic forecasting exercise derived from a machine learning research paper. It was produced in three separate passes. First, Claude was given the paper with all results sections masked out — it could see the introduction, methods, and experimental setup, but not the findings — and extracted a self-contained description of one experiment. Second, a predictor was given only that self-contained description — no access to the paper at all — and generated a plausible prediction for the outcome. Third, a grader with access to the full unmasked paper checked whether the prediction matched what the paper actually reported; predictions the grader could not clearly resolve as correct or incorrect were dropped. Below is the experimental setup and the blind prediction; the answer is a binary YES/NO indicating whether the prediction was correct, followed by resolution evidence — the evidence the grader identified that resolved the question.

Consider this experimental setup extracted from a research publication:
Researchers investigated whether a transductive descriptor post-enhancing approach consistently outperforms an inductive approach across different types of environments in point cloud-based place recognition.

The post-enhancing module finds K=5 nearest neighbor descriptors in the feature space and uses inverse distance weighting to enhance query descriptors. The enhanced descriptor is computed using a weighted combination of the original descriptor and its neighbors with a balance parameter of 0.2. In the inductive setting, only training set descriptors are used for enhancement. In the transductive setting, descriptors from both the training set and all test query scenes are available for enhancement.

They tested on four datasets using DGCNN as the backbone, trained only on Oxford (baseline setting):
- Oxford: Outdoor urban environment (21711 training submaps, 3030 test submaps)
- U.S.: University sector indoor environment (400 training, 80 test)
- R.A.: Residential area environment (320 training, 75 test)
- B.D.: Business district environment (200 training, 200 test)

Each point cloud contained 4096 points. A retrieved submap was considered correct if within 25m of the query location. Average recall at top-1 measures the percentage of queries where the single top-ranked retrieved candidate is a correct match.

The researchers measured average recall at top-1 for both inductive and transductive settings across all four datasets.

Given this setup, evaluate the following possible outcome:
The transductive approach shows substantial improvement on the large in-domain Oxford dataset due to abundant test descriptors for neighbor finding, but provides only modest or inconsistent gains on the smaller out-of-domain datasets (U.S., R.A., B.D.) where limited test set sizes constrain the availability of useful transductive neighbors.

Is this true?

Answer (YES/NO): NO